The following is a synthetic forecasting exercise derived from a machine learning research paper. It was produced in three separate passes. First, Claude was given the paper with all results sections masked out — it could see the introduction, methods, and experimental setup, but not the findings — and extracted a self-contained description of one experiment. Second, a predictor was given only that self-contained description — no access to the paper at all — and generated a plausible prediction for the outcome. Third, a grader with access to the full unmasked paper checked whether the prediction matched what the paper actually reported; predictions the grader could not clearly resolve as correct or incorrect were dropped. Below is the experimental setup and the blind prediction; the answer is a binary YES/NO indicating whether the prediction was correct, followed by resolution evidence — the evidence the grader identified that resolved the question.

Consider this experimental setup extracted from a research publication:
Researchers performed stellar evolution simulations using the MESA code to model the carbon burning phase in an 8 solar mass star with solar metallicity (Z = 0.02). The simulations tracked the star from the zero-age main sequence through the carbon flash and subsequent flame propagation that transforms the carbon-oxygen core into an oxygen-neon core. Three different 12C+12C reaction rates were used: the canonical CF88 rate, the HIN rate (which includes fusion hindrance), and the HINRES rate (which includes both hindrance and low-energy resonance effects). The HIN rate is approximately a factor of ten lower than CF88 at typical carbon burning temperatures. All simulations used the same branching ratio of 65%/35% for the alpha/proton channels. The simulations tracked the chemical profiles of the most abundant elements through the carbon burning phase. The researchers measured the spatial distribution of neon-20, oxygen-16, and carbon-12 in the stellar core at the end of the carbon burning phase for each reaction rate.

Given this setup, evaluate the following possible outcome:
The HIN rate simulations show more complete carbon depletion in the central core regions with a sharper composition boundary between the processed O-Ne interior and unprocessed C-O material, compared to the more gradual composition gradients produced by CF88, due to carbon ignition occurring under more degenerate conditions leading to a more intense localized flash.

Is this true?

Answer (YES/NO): NO